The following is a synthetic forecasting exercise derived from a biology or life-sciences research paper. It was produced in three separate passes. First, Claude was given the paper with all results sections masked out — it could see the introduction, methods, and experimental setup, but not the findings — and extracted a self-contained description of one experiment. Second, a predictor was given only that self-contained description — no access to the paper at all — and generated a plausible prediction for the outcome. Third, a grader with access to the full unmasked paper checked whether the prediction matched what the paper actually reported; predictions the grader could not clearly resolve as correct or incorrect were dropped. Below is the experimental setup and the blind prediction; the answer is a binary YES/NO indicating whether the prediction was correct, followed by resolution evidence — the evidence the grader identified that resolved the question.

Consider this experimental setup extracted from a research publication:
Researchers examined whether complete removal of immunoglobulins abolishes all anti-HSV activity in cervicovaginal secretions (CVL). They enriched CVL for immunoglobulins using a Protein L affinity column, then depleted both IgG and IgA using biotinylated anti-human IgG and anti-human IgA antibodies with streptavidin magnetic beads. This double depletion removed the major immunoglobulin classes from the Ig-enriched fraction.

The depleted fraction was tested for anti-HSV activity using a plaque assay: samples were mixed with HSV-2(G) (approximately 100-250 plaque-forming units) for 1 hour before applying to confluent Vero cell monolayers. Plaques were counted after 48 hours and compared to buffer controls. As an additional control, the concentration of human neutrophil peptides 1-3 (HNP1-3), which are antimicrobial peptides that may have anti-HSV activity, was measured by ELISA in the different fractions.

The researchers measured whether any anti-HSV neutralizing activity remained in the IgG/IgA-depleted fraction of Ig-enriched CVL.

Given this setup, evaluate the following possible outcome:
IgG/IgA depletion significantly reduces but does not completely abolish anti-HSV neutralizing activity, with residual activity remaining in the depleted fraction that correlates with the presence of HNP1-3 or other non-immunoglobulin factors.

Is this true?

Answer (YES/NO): YES